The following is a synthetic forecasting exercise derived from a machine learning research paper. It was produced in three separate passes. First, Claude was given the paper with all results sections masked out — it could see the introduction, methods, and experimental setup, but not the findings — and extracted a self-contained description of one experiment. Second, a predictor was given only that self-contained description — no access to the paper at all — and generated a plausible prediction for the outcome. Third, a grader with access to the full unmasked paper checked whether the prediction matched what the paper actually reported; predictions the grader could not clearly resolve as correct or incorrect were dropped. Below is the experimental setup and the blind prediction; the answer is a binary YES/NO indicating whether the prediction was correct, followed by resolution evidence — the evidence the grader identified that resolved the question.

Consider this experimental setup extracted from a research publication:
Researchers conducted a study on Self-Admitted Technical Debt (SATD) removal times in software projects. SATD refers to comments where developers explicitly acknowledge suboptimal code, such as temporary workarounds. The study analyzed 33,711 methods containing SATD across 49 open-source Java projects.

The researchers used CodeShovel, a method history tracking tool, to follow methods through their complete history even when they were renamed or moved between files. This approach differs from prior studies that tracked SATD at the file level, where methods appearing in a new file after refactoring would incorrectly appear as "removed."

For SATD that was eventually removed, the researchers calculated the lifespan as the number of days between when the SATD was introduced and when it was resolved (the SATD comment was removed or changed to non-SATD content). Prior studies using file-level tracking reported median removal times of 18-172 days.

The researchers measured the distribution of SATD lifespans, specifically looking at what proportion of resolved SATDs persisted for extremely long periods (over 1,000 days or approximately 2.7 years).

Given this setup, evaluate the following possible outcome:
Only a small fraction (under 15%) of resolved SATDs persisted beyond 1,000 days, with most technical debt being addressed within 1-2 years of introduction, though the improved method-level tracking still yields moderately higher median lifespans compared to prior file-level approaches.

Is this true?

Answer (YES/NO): NO